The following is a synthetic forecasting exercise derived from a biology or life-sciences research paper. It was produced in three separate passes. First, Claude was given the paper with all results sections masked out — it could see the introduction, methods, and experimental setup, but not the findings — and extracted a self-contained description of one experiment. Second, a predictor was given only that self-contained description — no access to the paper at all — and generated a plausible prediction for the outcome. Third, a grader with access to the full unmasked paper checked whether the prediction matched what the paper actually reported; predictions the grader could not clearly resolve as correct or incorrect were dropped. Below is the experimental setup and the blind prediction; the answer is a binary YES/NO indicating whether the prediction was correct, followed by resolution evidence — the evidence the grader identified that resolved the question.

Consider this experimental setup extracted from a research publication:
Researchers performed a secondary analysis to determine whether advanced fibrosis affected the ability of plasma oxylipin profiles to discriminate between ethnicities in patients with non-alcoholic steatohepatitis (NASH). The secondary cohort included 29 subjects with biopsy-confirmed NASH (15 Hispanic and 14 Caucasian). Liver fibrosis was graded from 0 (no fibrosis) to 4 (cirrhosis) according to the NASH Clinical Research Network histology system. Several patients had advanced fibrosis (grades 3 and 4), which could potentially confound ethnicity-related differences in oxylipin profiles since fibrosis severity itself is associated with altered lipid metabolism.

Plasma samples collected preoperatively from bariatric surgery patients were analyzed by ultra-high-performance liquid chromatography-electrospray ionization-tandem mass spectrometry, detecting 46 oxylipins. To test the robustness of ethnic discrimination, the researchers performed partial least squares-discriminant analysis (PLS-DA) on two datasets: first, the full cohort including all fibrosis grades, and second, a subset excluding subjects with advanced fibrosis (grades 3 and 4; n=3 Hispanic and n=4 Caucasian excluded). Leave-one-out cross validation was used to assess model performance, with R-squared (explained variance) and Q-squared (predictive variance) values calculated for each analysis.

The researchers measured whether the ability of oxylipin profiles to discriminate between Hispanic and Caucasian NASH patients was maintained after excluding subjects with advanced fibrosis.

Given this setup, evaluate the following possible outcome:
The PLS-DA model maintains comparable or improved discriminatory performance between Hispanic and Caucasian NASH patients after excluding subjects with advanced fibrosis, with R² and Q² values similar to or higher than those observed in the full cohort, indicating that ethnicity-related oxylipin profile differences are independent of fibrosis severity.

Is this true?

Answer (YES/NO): YES